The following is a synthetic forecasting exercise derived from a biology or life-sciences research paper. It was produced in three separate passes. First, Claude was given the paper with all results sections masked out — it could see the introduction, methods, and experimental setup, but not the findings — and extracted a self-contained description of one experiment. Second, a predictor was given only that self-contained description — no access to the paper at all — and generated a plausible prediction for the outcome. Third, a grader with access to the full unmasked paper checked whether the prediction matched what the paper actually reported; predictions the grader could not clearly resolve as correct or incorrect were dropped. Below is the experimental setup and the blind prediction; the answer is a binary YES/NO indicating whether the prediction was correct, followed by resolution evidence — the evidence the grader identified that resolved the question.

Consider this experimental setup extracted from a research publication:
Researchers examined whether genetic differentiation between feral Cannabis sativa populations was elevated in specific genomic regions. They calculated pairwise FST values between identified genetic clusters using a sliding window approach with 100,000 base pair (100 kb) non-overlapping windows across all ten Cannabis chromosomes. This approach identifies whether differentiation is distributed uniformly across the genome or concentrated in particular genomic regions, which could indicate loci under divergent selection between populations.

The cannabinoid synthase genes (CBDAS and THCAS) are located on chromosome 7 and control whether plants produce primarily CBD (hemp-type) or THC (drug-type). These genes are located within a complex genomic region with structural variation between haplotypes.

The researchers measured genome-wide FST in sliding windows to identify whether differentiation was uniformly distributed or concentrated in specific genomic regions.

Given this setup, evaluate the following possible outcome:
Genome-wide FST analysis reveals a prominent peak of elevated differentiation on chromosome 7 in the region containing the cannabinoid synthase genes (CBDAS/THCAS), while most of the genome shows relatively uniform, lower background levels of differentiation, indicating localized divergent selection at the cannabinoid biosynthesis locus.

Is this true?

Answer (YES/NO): NO